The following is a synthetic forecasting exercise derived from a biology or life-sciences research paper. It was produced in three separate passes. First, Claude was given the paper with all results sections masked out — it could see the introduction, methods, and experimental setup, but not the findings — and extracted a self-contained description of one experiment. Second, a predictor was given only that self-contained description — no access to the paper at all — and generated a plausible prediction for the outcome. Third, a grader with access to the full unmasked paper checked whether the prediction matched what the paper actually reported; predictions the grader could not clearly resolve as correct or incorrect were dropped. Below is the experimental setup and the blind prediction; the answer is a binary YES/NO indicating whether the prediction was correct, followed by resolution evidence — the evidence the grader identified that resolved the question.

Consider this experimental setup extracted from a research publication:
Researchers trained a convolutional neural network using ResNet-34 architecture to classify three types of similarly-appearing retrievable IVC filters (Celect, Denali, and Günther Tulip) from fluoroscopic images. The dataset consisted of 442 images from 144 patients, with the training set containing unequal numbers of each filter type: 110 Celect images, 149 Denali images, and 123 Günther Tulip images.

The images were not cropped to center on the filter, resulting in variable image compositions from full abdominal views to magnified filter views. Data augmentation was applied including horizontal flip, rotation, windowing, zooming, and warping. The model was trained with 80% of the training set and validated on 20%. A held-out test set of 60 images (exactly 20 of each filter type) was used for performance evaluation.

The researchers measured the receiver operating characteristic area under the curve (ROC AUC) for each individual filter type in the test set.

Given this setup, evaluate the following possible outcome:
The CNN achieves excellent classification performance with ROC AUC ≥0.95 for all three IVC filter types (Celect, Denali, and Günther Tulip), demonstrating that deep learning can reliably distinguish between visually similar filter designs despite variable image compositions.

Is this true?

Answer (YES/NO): NO